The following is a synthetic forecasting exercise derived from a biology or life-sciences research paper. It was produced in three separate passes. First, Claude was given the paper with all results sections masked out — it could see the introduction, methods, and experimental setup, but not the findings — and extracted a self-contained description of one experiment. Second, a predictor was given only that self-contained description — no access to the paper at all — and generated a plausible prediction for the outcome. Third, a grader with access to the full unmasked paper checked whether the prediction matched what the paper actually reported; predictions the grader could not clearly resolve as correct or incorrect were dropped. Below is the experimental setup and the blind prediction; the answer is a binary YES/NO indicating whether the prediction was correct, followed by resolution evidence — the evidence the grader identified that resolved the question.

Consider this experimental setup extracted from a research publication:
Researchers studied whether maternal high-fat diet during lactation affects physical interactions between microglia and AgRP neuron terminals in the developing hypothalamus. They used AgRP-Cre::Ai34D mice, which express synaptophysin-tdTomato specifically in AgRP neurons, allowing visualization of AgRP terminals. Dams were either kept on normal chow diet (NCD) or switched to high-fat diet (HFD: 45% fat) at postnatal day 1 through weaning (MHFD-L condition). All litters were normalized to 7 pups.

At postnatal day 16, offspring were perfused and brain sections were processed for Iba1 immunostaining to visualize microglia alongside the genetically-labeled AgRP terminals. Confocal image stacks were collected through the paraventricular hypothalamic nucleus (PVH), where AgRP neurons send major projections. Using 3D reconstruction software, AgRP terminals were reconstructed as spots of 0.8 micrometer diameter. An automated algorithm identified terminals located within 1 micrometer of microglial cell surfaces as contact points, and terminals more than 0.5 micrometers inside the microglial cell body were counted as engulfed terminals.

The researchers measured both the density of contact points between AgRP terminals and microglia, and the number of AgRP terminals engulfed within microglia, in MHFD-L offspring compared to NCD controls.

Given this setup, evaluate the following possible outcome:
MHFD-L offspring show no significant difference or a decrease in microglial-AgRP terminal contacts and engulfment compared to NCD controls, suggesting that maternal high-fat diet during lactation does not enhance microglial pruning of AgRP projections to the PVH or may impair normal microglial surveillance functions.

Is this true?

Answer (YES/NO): NO